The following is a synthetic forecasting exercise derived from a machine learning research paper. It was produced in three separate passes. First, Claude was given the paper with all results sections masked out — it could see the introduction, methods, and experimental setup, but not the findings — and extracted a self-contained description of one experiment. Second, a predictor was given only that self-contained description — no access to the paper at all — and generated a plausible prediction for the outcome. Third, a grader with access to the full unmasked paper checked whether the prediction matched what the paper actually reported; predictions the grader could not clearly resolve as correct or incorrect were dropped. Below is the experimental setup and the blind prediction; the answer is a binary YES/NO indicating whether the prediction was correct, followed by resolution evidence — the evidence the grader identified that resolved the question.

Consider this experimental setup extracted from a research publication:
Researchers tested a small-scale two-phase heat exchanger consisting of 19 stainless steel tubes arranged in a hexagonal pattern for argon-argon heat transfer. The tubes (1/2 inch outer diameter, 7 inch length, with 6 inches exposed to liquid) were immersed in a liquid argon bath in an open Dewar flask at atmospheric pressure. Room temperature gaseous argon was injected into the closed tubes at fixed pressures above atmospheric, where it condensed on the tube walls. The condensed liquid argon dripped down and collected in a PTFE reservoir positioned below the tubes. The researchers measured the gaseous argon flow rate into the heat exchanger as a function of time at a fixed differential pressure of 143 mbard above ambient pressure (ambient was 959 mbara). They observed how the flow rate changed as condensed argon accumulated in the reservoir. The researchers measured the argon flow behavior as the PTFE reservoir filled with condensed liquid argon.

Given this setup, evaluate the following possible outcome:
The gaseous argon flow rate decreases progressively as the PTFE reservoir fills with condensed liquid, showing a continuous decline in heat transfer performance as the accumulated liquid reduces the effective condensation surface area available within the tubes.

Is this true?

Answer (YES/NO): NO